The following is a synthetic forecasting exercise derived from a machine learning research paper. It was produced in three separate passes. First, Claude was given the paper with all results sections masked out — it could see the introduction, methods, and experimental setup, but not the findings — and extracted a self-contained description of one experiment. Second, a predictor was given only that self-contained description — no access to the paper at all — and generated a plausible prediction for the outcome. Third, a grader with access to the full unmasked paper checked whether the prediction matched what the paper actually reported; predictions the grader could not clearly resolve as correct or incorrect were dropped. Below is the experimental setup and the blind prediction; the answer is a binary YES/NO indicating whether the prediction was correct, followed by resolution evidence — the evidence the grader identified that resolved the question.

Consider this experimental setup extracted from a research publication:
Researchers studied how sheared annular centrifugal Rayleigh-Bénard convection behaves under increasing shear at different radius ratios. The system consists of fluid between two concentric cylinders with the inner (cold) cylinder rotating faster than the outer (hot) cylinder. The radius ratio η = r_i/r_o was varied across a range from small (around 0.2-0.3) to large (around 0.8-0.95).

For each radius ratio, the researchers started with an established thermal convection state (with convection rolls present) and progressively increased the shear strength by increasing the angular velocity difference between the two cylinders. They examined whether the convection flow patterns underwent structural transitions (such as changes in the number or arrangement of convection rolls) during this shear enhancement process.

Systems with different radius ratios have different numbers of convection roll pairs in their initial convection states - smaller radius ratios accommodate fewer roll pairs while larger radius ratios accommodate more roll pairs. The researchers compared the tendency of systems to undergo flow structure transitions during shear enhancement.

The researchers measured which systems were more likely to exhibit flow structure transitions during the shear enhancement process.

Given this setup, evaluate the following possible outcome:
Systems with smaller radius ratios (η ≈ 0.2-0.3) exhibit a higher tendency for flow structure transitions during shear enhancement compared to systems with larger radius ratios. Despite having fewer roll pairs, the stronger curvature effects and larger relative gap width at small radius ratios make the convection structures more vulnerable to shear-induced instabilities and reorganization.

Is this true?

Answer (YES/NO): YES